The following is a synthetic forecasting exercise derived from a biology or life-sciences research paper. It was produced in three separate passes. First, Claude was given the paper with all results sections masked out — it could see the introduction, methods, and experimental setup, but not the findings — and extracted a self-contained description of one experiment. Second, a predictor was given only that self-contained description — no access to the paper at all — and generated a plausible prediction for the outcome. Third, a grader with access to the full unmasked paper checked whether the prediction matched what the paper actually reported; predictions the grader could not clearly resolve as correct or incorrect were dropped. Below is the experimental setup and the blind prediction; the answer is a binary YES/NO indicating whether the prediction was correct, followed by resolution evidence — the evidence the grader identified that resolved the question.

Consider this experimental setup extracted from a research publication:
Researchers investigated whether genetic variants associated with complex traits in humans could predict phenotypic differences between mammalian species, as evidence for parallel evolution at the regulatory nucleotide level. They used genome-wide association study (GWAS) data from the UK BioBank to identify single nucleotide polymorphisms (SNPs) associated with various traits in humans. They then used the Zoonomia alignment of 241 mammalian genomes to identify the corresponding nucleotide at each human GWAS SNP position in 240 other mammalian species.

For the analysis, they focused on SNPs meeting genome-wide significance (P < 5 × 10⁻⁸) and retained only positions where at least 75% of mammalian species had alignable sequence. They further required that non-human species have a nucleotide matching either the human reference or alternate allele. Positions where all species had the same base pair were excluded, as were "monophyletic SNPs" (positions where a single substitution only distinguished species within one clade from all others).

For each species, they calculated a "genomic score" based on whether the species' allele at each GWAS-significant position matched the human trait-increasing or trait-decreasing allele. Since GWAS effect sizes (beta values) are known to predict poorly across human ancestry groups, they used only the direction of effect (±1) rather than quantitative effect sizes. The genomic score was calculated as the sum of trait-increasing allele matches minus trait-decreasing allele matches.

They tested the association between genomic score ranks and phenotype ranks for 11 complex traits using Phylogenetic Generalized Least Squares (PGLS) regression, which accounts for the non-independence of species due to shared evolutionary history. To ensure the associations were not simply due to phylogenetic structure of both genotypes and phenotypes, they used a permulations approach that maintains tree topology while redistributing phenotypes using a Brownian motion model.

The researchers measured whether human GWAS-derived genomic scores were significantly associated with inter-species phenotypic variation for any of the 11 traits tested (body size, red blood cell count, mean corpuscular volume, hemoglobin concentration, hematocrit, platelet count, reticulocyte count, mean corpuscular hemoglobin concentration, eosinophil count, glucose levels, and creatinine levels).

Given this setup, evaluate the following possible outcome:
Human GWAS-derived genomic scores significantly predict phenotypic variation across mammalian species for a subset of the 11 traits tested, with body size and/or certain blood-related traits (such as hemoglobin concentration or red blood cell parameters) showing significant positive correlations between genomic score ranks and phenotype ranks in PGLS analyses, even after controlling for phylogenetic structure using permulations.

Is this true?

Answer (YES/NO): NO